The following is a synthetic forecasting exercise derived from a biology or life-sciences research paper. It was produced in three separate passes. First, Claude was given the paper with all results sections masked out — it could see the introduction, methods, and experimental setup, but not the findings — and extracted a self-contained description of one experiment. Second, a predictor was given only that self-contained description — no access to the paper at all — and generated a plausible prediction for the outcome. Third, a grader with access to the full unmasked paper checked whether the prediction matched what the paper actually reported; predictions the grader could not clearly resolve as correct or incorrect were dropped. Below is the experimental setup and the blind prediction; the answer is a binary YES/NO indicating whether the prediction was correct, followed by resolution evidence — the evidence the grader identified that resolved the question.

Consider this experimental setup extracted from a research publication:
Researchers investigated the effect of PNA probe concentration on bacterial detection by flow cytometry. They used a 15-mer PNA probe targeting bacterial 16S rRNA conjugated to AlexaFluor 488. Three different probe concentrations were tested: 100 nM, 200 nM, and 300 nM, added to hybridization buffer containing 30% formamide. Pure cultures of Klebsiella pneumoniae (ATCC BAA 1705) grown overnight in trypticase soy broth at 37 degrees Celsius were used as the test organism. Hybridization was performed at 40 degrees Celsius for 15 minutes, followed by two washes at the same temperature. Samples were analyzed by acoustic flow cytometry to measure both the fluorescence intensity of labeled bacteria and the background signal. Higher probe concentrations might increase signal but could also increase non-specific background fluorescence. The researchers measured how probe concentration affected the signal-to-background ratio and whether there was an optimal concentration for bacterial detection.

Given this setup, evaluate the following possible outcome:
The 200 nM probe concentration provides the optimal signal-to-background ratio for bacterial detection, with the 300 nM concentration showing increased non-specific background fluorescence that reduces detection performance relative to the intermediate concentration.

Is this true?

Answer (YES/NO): NO